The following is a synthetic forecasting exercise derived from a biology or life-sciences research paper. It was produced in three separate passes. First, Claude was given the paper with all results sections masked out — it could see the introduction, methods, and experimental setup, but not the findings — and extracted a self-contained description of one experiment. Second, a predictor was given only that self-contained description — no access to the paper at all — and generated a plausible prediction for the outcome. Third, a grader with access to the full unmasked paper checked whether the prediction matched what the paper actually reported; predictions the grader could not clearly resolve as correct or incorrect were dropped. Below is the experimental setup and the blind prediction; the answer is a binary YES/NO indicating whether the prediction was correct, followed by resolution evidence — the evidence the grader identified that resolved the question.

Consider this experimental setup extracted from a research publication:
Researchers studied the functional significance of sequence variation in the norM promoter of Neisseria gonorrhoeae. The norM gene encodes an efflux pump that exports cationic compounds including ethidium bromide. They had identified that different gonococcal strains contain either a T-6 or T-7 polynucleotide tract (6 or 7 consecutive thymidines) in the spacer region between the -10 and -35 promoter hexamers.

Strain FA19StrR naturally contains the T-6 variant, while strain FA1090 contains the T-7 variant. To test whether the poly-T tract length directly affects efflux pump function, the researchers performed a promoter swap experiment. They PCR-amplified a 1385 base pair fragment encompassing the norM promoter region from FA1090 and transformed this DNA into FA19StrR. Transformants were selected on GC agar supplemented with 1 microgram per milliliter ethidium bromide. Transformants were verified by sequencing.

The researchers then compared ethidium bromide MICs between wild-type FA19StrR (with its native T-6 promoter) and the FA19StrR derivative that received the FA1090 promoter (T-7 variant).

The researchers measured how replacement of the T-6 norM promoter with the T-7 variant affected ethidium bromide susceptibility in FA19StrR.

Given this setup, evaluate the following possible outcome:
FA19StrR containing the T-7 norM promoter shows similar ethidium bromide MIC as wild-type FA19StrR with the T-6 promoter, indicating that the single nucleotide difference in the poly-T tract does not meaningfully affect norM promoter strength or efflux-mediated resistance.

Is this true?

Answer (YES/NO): NO